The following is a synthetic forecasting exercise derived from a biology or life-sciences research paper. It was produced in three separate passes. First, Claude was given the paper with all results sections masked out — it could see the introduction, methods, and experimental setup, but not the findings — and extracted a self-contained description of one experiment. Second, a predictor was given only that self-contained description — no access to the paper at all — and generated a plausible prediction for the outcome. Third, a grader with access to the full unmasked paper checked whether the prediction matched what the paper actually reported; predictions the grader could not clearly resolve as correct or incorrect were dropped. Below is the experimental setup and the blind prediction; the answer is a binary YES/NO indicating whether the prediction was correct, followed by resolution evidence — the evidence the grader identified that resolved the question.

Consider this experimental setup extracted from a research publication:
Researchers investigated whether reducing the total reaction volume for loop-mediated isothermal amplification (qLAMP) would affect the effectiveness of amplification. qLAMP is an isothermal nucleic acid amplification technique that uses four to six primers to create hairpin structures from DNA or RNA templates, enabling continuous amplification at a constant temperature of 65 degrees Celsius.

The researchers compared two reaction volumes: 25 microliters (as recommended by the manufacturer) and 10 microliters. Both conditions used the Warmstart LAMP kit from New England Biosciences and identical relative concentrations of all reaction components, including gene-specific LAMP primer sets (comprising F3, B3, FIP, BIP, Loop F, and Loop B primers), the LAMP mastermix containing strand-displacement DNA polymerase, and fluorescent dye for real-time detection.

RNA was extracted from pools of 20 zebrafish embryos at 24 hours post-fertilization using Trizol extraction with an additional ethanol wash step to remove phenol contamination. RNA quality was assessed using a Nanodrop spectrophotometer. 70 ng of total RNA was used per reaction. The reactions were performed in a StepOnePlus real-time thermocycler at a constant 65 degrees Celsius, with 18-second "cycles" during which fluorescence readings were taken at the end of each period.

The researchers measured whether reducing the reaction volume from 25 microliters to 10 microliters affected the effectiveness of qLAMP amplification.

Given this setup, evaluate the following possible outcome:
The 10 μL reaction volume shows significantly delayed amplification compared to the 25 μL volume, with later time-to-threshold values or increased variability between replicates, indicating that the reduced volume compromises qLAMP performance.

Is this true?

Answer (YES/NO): NO